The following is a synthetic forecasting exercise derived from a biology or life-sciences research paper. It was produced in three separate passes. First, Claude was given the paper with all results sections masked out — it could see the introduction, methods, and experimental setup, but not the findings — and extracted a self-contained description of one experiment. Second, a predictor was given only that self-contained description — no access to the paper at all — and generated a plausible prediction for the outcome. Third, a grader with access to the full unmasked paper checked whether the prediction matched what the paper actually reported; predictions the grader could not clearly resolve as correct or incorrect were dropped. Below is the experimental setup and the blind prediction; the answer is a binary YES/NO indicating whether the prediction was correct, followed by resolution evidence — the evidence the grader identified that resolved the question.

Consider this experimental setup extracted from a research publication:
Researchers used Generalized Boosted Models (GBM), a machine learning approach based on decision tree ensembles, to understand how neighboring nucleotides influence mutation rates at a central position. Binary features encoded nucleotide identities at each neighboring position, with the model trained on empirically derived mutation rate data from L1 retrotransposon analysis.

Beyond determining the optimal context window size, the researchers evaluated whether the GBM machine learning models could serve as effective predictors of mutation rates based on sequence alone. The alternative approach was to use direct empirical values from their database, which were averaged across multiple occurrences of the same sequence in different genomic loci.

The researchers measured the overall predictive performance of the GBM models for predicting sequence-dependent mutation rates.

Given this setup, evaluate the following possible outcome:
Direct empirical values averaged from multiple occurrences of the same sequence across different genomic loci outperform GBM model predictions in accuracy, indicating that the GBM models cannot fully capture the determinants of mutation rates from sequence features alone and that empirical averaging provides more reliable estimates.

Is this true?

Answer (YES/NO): YES